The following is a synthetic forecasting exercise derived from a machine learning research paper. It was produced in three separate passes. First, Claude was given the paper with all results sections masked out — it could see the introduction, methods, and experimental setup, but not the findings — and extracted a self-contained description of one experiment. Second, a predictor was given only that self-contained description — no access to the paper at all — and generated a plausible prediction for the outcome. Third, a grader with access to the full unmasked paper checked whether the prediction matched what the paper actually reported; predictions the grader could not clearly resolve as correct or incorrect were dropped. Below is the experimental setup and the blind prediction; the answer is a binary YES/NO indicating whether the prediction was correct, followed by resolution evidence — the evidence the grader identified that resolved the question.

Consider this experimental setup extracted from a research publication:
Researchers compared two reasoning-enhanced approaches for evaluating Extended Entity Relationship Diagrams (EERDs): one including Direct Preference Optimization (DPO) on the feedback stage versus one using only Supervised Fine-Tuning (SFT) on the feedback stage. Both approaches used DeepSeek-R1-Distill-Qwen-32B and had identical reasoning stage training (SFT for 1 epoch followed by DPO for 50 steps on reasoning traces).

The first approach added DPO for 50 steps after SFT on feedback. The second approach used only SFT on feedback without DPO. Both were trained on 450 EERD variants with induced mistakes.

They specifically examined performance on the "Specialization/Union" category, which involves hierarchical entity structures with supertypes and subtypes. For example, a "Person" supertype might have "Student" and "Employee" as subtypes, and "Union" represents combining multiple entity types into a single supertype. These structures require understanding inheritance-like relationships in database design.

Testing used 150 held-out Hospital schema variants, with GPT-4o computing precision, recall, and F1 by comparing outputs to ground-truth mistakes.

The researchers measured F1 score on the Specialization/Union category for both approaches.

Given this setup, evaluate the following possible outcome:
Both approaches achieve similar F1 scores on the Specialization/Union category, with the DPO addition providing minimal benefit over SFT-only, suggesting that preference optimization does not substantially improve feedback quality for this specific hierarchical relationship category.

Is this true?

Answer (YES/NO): NO